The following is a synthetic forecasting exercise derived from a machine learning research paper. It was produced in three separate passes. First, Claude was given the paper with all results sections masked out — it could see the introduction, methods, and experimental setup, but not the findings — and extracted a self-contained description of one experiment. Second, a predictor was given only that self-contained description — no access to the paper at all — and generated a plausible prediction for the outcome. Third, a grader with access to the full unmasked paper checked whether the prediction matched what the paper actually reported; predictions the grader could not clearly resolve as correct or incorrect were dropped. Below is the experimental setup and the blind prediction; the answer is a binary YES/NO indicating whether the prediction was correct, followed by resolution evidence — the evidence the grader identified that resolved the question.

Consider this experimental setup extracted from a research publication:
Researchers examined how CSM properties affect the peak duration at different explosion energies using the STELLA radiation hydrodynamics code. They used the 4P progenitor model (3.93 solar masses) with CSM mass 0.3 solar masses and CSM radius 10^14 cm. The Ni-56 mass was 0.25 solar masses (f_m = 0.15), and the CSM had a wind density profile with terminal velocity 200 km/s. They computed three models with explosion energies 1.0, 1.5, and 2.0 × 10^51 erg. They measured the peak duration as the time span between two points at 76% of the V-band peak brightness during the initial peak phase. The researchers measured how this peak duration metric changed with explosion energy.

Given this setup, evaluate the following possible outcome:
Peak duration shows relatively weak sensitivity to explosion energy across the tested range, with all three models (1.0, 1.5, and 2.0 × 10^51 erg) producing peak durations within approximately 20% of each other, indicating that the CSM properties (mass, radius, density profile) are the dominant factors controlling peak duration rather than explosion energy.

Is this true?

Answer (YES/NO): NO